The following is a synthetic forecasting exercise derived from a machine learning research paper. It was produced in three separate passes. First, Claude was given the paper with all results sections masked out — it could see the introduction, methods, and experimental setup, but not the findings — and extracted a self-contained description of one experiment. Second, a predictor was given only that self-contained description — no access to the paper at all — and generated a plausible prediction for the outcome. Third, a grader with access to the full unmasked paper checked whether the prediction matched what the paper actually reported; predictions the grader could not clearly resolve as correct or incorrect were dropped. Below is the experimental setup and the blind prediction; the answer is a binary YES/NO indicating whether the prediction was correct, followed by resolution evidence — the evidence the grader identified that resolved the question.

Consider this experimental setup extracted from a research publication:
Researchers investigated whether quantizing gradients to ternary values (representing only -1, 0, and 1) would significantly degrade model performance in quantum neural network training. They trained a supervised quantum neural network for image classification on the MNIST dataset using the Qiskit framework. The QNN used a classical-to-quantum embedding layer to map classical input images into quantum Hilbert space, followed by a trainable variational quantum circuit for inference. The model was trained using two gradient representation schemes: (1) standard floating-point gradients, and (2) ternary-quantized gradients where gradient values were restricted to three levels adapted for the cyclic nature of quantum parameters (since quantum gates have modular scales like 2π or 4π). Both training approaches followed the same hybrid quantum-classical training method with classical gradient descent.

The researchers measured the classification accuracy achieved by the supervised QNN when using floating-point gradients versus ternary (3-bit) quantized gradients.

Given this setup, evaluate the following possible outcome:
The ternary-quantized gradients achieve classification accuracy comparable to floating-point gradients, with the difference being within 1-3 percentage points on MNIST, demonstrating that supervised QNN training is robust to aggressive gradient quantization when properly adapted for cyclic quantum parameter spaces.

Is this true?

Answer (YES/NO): YES